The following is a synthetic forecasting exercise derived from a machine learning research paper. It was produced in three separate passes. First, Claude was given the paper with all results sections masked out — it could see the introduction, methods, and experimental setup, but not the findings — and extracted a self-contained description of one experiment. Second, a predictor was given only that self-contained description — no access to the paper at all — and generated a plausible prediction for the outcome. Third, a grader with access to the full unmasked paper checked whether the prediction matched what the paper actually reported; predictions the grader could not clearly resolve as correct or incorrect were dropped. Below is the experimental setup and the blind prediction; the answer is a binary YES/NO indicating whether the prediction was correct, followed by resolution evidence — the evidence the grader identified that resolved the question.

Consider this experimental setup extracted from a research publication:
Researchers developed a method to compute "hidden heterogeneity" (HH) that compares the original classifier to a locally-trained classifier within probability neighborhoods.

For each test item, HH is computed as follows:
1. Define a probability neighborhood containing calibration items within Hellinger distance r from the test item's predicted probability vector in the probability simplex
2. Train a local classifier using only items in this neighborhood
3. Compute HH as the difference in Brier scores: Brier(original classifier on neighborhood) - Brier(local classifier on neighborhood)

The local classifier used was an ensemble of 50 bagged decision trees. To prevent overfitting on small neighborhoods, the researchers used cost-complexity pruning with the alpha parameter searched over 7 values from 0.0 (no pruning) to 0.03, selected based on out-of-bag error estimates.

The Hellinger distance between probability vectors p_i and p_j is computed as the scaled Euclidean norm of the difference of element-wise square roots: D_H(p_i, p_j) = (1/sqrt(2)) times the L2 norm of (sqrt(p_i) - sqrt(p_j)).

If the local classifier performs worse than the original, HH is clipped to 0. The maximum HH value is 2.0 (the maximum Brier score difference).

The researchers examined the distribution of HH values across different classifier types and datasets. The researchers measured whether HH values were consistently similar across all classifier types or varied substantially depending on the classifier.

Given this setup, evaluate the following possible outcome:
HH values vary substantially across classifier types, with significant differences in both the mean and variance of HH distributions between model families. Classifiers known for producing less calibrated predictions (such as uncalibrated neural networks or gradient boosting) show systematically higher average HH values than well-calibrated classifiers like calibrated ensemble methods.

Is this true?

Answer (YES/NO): NO